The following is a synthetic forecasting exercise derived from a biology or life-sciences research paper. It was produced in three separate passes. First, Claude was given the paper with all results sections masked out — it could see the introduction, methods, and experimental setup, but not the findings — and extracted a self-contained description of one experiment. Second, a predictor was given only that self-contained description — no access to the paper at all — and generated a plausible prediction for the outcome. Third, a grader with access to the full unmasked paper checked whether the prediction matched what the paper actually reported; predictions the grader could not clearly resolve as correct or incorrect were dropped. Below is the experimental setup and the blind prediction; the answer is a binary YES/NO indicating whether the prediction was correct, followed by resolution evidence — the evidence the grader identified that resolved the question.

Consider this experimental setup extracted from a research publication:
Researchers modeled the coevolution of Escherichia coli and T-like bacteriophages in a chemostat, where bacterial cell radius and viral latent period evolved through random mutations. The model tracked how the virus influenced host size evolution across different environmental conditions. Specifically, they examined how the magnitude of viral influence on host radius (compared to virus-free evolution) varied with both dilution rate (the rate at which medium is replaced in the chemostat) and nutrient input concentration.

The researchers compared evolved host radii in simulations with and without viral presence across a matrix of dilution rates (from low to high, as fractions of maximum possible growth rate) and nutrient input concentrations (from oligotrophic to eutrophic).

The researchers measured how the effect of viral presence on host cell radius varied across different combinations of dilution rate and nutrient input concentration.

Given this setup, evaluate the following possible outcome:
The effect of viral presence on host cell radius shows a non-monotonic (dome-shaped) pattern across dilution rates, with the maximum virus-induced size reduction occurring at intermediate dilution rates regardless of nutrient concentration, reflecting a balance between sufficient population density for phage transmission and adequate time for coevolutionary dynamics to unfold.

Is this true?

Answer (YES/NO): NO